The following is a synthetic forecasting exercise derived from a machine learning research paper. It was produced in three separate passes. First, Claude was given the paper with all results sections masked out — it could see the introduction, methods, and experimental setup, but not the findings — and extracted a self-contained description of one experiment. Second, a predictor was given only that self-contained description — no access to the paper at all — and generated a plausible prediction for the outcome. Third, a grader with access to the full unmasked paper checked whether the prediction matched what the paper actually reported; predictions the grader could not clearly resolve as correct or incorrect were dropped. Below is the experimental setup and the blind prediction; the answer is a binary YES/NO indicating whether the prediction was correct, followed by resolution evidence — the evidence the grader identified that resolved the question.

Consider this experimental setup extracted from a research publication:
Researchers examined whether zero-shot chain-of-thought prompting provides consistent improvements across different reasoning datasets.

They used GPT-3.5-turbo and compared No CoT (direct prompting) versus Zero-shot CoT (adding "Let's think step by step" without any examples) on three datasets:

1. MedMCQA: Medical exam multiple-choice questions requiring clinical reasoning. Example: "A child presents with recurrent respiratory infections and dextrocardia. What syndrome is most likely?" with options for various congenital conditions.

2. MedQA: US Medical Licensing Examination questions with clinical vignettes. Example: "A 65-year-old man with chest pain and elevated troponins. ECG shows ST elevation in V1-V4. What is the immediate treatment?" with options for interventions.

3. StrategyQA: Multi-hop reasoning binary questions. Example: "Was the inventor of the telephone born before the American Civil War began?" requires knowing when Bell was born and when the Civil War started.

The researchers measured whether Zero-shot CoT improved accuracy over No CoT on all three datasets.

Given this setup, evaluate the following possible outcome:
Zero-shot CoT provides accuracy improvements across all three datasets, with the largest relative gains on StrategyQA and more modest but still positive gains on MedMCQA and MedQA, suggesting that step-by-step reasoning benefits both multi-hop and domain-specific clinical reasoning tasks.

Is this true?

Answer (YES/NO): NO